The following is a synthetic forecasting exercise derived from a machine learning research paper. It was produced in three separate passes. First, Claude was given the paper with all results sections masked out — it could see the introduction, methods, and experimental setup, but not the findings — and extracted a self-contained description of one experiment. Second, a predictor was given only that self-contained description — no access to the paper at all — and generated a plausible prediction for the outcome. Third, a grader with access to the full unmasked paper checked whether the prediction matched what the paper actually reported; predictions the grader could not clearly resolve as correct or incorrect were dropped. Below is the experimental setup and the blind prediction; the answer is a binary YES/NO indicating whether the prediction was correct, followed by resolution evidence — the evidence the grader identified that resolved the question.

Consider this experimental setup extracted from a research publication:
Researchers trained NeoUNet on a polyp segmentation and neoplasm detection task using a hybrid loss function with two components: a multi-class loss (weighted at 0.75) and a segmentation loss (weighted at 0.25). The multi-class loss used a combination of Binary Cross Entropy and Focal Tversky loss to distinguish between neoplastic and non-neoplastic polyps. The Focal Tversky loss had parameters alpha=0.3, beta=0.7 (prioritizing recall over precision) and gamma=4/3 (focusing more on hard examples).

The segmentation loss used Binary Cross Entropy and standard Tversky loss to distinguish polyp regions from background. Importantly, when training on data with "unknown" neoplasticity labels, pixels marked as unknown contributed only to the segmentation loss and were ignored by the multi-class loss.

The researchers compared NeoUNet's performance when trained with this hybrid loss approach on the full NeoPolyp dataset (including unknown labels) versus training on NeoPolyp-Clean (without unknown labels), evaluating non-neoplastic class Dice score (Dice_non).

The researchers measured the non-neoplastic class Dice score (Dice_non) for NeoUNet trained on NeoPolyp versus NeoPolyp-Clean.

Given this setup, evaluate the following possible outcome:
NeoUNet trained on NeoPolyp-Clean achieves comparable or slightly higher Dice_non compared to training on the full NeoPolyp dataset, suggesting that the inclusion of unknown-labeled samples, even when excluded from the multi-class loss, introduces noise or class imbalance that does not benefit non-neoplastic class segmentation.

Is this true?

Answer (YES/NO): NO